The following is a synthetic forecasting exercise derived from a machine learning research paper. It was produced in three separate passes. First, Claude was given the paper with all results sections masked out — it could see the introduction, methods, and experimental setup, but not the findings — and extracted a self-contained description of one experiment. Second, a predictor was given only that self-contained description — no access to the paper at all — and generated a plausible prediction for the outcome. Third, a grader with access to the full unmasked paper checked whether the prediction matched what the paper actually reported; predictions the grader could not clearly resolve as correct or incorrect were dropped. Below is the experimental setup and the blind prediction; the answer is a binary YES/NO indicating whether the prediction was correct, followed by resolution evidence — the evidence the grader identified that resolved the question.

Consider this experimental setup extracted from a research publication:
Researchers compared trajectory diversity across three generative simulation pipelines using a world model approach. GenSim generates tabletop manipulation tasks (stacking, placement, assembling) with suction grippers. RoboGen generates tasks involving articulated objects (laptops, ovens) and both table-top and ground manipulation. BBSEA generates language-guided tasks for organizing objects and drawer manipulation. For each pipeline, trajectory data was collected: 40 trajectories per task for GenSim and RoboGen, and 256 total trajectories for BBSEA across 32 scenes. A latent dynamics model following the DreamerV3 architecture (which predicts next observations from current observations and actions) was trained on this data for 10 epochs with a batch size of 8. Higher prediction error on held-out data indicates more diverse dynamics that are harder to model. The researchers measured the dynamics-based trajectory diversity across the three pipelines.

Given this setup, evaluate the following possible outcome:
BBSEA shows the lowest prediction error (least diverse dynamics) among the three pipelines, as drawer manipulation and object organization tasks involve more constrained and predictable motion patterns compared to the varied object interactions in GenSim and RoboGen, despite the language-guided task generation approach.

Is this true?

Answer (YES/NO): NO